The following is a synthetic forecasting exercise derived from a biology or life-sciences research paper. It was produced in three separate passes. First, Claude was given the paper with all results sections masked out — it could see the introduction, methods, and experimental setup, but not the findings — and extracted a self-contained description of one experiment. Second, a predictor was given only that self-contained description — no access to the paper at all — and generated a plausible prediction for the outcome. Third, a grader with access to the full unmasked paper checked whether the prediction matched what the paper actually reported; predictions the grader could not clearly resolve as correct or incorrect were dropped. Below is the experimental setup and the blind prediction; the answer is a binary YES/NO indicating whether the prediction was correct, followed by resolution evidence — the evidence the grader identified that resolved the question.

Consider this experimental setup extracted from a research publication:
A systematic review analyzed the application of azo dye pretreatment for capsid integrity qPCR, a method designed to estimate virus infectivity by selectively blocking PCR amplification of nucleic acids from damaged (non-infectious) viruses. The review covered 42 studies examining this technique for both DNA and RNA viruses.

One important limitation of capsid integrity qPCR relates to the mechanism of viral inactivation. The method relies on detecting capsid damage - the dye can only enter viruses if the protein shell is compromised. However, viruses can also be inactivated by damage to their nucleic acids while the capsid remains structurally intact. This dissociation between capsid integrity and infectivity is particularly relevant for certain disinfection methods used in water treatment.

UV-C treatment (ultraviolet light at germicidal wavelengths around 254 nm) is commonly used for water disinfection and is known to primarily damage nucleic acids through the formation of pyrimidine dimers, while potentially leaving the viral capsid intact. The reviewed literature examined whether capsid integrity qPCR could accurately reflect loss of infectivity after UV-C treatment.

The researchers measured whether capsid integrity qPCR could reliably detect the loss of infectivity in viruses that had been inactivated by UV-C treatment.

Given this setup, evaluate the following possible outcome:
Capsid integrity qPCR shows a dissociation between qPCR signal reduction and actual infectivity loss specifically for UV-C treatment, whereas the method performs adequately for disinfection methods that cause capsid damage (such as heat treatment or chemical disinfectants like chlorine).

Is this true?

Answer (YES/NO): YES